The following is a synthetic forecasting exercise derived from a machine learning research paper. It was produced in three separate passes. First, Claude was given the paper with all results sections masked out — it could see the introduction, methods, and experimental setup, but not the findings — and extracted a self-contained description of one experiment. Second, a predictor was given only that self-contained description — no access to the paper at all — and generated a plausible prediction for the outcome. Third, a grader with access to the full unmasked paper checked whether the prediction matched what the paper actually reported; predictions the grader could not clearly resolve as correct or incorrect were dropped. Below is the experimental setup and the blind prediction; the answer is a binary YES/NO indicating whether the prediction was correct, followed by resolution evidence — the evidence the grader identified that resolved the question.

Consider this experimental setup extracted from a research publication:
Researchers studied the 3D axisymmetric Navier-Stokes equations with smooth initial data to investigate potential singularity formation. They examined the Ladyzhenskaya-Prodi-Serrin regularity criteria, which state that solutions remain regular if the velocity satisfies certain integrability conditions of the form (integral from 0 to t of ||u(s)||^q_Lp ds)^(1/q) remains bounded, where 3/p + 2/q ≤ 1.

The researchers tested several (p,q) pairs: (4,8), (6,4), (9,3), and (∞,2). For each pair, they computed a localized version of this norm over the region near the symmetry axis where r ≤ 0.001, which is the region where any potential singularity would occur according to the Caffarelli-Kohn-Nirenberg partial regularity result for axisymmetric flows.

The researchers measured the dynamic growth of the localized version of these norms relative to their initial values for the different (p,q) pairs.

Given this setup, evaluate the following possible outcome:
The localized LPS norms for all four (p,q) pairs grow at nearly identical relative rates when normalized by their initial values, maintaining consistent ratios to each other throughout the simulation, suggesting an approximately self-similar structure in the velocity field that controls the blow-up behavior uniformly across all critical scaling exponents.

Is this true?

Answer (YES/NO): NO